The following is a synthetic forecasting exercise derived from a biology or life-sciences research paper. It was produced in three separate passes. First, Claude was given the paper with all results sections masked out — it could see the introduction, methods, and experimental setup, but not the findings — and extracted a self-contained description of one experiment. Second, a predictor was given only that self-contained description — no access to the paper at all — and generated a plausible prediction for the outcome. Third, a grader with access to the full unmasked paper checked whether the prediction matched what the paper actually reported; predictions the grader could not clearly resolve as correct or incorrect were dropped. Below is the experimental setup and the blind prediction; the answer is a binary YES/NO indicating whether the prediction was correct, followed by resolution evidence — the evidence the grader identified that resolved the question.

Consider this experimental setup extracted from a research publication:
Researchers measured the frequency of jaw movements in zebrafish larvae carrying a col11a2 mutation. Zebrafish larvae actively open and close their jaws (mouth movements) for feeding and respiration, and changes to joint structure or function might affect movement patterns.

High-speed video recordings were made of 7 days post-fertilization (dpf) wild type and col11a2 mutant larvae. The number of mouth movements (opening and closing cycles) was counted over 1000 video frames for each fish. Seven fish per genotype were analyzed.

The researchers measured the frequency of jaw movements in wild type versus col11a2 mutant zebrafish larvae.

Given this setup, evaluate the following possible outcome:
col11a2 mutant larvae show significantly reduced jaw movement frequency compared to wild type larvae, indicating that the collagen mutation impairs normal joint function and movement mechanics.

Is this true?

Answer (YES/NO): YES